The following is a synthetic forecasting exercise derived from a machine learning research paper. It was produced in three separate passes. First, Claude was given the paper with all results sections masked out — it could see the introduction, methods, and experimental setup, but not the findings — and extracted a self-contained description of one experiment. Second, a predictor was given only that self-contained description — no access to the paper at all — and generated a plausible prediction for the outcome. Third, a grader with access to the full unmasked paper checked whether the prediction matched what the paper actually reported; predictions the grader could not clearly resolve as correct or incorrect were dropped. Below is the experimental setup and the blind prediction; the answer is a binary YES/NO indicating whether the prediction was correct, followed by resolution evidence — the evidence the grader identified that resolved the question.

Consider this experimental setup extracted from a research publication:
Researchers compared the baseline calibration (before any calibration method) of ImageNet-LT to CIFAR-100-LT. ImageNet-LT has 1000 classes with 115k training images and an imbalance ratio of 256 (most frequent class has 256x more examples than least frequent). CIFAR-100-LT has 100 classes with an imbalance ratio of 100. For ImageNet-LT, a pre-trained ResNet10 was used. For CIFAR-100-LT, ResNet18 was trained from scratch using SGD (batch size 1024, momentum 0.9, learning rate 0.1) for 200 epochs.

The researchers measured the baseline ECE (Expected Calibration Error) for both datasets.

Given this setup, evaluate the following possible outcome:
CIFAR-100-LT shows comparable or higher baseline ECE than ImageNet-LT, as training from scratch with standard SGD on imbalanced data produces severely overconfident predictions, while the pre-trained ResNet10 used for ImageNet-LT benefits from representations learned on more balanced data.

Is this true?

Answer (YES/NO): YES